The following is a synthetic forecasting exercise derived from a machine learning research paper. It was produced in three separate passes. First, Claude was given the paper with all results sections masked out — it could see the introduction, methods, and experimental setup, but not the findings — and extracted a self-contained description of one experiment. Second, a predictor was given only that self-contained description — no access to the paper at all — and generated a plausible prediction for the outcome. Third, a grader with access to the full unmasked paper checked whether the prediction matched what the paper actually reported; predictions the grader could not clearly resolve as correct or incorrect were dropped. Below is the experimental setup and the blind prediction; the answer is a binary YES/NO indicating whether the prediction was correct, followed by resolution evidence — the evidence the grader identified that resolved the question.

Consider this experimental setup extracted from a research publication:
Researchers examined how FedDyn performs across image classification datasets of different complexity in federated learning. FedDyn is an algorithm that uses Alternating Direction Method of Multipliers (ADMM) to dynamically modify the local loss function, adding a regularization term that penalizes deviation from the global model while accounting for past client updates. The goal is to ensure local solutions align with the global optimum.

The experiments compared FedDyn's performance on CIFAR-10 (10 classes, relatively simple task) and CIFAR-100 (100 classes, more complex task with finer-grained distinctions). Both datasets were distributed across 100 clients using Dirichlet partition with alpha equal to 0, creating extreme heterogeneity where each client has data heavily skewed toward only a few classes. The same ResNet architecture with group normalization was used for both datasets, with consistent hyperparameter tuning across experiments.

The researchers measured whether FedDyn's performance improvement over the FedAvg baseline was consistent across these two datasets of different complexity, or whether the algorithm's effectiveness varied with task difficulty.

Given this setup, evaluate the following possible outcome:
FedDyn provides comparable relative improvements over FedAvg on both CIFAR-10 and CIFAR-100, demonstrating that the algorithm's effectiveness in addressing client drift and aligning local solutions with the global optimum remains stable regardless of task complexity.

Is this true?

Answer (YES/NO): NO